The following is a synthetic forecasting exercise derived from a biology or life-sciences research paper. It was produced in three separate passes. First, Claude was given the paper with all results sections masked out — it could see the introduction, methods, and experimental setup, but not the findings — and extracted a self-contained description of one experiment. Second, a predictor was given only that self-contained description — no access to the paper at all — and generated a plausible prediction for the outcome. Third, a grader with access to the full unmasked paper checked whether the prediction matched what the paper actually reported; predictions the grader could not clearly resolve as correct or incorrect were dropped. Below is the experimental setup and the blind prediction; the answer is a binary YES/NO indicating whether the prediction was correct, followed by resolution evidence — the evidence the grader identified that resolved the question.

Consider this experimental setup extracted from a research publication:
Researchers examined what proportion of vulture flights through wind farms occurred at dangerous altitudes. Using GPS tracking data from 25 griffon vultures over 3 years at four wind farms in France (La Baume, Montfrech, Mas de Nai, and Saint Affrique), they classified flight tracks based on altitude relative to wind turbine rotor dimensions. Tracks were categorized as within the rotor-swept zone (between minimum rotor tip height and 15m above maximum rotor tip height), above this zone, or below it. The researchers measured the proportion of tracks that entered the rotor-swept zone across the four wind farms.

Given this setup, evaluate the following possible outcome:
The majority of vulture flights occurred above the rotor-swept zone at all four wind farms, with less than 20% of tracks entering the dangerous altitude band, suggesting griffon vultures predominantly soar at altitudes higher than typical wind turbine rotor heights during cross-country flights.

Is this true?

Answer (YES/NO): NO